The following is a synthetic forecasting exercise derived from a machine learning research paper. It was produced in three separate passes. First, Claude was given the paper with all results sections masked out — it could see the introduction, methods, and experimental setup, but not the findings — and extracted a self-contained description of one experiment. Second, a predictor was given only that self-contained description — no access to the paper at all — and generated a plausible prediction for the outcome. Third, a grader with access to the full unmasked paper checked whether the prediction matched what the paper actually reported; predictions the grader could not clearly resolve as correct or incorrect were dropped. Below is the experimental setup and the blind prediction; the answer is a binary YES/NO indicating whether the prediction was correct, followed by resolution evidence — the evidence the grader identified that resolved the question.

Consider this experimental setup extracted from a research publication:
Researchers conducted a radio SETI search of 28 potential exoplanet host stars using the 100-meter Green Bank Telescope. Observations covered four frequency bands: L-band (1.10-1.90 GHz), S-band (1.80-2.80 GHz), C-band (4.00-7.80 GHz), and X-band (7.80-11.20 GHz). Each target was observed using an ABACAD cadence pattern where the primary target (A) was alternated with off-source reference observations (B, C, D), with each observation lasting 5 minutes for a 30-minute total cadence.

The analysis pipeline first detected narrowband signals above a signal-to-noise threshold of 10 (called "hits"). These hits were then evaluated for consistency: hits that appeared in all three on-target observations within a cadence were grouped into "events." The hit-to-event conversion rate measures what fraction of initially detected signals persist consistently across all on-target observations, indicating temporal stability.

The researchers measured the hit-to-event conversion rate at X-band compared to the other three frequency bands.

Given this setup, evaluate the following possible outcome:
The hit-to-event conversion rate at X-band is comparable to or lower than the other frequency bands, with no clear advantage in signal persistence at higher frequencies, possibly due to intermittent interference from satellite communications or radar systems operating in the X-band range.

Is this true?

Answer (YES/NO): YES